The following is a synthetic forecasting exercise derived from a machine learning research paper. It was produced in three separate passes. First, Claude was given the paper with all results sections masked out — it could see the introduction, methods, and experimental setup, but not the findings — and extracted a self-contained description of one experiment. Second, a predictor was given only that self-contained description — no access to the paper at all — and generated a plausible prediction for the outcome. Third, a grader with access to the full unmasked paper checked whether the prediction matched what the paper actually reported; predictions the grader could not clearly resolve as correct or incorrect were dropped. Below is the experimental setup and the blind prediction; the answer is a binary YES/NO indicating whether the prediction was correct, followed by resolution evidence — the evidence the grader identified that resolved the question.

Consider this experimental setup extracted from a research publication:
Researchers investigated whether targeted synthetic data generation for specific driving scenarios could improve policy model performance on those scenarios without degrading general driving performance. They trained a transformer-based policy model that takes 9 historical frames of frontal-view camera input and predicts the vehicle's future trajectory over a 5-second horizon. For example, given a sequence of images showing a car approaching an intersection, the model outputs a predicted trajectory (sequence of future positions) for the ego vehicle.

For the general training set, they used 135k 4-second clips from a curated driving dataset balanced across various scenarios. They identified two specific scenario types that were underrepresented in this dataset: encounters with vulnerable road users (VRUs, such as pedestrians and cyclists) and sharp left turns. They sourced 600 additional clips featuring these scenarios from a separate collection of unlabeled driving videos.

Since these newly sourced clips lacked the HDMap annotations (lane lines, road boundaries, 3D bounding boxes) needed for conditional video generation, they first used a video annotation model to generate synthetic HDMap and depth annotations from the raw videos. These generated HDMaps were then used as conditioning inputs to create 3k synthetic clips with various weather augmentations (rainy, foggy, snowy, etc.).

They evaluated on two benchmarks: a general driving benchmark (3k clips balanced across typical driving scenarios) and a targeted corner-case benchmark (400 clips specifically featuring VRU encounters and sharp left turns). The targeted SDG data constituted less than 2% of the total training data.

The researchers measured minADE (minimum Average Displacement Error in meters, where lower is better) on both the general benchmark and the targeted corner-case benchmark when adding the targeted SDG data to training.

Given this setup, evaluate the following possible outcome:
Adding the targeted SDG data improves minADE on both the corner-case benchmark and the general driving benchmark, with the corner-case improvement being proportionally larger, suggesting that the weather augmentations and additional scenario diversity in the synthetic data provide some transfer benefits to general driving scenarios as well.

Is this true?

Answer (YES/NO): NO